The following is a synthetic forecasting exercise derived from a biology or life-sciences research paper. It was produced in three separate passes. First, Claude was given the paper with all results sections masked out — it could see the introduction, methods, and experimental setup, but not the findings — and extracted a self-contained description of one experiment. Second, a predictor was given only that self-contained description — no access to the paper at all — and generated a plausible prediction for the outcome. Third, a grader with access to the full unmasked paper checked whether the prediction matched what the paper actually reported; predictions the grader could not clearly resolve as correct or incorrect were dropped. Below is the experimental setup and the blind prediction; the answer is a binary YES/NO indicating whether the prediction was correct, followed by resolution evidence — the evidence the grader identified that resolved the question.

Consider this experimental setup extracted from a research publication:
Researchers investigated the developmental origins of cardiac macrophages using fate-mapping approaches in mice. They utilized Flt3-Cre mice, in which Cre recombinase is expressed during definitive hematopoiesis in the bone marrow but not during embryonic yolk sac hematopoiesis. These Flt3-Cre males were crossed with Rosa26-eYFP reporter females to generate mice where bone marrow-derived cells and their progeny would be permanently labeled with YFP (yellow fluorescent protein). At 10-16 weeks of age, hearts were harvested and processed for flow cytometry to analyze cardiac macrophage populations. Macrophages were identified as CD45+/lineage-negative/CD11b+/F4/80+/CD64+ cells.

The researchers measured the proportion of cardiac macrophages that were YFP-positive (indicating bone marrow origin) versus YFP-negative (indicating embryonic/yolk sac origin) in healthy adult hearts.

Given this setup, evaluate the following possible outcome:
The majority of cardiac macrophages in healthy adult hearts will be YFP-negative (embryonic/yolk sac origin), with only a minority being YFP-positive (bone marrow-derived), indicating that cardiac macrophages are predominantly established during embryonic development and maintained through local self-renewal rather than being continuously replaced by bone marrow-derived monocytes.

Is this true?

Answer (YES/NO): YES